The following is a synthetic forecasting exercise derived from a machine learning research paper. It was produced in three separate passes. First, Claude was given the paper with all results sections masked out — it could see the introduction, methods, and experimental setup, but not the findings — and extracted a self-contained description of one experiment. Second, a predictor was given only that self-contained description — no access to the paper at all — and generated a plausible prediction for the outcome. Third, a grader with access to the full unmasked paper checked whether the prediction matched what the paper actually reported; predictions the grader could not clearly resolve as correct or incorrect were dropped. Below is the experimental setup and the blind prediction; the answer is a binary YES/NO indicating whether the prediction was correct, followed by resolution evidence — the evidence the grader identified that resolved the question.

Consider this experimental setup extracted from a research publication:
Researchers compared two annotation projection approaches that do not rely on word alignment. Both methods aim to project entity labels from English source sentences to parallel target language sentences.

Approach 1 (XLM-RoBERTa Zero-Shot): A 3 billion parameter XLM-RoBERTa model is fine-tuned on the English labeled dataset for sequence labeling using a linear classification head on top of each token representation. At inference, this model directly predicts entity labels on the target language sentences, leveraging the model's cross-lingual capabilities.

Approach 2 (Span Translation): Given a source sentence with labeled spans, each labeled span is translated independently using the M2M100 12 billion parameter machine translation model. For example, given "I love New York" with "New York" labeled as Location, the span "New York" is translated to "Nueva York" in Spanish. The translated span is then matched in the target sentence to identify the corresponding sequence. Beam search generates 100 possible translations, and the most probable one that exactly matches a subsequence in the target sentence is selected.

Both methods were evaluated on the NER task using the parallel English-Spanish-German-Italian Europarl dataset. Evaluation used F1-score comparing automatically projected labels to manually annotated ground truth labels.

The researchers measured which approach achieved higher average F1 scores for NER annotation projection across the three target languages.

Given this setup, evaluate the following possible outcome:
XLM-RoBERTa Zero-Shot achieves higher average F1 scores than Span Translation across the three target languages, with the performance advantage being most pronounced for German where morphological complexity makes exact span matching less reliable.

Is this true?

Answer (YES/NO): NO